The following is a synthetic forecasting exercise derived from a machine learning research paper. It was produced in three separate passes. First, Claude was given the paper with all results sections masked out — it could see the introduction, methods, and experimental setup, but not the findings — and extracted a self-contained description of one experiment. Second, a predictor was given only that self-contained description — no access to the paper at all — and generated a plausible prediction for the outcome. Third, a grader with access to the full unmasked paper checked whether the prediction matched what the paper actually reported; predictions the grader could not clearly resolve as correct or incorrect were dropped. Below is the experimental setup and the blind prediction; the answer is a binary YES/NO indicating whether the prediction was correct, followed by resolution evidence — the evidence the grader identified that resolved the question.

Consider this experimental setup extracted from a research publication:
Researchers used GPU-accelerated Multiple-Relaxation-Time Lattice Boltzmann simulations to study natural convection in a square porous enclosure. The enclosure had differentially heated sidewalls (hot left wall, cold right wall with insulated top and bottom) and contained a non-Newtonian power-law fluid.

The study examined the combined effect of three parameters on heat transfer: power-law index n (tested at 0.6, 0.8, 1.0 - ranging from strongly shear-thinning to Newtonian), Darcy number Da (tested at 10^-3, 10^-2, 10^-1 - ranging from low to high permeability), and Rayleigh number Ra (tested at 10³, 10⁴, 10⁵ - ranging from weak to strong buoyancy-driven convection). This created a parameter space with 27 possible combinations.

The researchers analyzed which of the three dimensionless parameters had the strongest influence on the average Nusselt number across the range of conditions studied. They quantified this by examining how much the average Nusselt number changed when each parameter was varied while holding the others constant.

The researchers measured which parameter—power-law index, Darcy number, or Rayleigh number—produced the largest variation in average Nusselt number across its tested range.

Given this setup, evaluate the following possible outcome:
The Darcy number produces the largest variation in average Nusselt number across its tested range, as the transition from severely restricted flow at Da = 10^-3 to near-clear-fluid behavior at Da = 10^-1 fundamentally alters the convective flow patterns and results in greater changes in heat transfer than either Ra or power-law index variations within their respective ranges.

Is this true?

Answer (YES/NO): NO